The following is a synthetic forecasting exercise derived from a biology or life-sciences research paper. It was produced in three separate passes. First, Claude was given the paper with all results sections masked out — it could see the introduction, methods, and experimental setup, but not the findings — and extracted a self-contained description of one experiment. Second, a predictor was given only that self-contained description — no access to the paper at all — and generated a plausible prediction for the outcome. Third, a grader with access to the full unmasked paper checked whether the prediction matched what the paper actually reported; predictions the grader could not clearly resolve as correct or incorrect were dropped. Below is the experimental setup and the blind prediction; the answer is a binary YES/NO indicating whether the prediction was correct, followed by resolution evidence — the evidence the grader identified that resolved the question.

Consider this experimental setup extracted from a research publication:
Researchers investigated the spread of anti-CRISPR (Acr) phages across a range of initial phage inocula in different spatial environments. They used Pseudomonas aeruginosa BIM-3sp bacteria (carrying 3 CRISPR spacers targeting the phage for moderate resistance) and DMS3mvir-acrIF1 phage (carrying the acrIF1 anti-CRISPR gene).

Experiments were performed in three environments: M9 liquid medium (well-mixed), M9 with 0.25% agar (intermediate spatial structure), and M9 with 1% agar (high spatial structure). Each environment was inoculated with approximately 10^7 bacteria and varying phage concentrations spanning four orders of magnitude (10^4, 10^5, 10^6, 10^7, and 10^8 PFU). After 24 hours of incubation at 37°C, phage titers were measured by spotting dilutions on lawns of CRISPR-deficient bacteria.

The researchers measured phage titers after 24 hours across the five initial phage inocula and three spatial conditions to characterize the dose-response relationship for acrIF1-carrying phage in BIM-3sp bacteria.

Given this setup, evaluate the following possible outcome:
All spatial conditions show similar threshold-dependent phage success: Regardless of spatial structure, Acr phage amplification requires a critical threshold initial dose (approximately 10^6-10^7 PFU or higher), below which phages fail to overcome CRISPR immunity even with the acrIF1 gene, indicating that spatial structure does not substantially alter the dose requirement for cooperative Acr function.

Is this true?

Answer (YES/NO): NO